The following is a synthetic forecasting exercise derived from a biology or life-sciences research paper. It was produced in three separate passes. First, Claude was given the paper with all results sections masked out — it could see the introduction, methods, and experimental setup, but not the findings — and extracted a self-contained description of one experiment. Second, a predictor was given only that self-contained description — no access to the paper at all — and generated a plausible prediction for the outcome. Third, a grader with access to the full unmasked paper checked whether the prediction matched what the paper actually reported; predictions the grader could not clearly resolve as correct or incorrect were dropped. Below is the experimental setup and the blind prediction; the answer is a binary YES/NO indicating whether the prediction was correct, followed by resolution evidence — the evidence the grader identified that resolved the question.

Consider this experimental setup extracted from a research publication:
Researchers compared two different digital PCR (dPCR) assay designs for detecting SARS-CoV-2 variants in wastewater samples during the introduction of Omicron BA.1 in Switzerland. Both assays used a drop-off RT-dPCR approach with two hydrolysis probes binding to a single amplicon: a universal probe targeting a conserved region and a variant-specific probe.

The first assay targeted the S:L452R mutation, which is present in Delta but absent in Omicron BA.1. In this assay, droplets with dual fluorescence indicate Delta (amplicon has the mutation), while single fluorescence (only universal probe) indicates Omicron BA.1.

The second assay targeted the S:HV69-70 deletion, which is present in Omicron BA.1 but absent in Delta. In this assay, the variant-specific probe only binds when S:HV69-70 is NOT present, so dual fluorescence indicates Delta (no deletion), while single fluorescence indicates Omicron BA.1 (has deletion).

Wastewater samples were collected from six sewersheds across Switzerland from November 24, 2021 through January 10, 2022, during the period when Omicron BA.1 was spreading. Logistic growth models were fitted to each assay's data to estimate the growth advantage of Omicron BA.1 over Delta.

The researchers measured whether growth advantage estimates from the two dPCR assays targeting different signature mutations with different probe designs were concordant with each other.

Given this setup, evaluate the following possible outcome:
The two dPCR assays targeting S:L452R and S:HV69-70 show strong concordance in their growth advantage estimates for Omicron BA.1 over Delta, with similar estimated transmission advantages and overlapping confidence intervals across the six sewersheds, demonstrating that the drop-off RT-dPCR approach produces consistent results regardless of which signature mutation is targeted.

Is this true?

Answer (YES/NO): YES